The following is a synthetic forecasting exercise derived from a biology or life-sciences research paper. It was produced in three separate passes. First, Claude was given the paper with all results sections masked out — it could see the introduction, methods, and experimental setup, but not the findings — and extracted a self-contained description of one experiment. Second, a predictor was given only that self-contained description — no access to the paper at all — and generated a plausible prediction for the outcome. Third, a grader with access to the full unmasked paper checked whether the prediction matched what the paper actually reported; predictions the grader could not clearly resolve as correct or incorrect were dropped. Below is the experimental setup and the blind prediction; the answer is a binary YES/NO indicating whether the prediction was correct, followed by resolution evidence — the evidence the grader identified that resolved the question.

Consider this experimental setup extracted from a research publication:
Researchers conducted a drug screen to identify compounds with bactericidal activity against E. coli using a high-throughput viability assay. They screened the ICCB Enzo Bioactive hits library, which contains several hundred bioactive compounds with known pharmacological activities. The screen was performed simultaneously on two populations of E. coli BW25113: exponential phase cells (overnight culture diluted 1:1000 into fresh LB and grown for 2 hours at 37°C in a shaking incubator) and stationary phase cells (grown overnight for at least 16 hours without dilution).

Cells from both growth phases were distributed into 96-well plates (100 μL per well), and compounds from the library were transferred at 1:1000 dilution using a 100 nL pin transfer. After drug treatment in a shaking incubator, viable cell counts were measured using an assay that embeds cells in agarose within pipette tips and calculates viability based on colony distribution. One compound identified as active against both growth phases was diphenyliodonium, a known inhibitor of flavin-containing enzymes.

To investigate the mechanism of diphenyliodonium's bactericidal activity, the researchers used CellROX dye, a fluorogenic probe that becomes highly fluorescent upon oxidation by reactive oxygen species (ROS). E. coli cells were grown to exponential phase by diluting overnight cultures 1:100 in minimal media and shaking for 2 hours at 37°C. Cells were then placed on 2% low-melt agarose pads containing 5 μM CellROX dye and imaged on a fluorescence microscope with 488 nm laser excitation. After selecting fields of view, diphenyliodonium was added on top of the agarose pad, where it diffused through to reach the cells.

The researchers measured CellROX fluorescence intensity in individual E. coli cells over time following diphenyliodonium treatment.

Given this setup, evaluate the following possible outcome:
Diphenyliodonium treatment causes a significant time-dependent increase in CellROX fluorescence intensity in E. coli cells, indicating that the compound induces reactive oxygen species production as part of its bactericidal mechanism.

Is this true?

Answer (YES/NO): NO